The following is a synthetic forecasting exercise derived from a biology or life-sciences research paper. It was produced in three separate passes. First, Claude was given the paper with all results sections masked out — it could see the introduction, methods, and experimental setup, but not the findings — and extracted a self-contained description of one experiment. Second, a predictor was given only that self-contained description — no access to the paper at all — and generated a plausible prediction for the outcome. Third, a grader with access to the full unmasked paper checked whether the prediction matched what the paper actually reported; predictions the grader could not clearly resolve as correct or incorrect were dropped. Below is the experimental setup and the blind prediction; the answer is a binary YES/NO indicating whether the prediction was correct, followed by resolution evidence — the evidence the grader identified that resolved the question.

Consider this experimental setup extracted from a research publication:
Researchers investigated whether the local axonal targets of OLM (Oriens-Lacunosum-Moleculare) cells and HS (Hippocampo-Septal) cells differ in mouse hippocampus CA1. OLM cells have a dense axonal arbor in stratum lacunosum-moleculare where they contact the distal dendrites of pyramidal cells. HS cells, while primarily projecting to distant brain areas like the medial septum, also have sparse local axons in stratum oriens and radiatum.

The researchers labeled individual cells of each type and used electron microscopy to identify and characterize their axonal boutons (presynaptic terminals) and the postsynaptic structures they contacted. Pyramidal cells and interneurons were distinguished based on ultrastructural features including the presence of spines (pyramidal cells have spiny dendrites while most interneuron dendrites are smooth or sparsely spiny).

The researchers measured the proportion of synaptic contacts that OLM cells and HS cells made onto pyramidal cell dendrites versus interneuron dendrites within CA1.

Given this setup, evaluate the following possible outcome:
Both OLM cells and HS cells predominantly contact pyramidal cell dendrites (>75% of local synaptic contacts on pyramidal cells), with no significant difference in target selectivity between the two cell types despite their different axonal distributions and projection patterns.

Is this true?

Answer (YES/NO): YES